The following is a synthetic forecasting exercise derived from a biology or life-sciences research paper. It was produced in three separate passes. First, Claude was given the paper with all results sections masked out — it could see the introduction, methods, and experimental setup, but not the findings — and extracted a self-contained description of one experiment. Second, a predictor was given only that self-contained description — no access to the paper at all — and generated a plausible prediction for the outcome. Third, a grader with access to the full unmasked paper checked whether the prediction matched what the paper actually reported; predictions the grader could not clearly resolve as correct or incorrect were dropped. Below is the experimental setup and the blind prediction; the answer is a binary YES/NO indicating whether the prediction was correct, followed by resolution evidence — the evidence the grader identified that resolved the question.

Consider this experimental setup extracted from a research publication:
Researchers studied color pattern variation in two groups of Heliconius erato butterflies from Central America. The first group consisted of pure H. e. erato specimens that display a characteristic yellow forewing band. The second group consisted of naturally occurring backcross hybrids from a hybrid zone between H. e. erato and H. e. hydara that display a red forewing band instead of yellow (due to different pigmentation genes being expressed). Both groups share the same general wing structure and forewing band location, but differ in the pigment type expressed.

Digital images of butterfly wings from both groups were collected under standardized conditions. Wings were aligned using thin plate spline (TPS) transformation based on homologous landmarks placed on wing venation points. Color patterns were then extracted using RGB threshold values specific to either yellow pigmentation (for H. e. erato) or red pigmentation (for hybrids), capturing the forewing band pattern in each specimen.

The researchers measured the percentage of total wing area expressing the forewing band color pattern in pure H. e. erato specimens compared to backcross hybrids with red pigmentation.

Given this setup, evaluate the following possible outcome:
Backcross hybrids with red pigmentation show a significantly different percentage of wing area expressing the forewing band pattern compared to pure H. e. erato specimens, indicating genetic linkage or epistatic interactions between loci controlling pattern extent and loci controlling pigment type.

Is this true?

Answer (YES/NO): NO